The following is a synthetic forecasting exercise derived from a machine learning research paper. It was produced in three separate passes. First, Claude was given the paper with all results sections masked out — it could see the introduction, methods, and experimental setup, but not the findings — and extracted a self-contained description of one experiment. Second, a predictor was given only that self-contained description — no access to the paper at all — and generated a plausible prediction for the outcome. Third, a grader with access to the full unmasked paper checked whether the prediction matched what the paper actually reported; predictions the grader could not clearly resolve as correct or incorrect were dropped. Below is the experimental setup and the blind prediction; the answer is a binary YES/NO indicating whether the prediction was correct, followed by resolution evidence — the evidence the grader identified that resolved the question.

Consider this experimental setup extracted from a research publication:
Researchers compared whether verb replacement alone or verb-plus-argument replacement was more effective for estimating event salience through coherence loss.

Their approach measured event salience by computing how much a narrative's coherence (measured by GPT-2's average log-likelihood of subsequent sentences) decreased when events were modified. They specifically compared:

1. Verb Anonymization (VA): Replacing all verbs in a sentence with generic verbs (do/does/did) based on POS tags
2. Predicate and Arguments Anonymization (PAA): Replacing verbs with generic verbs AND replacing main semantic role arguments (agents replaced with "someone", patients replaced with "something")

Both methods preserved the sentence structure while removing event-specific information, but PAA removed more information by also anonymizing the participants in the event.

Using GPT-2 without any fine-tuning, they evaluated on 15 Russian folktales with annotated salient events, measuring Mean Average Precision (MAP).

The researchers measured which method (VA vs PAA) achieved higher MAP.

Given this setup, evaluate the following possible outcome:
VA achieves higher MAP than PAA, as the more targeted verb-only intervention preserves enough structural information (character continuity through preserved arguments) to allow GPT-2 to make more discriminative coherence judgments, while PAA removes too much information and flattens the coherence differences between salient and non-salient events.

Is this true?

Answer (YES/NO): YES